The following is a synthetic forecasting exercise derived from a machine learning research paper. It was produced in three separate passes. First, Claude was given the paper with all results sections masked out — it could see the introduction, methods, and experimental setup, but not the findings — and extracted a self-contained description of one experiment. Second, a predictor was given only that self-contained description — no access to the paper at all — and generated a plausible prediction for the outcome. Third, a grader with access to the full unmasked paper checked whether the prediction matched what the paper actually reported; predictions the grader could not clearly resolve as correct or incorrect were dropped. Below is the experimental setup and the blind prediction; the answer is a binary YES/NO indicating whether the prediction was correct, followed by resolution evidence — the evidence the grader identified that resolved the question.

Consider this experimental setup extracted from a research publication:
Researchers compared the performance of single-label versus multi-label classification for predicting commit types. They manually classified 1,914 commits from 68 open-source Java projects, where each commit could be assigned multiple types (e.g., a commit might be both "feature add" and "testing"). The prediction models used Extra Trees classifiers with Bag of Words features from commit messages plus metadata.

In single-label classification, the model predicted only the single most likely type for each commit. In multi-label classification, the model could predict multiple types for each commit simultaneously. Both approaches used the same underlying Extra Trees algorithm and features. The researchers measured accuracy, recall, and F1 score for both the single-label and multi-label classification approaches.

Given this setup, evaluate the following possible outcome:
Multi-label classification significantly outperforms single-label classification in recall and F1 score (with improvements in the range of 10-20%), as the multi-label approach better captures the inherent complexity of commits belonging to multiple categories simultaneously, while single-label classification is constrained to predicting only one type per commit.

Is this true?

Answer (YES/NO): NO